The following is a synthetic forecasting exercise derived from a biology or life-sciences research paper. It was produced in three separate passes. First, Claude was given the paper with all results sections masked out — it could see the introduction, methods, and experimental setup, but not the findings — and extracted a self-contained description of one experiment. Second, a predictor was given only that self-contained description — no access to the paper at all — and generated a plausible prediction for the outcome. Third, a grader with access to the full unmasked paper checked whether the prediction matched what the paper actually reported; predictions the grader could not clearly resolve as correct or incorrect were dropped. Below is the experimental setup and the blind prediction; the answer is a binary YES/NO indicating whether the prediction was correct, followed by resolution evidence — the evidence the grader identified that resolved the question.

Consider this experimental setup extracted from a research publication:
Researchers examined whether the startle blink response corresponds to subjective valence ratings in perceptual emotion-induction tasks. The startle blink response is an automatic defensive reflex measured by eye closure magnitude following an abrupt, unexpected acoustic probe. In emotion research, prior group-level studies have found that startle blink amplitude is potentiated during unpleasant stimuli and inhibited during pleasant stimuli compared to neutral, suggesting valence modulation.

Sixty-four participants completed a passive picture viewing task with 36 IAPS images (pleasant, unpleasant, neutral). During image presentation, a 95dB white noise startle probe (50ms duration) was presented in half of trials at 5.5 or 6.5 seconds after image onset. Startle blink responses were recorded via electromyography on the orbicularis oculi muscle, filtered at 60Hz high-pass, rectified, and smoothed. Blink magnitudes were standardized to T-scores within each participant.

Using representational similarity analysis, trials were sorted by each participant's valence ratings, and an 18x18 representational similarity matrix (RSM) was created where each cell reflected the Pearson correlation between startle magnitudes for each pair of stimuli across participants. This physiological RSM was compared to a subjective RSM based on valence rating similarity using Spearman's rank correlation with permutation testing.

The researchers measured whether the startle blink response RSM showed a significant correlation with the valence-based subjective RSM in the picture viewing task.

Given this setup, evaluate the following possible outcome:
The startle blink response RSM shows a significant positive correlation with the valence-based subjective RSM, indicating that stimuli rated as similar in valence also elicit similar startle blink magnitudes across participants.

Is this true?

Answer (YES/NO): NO